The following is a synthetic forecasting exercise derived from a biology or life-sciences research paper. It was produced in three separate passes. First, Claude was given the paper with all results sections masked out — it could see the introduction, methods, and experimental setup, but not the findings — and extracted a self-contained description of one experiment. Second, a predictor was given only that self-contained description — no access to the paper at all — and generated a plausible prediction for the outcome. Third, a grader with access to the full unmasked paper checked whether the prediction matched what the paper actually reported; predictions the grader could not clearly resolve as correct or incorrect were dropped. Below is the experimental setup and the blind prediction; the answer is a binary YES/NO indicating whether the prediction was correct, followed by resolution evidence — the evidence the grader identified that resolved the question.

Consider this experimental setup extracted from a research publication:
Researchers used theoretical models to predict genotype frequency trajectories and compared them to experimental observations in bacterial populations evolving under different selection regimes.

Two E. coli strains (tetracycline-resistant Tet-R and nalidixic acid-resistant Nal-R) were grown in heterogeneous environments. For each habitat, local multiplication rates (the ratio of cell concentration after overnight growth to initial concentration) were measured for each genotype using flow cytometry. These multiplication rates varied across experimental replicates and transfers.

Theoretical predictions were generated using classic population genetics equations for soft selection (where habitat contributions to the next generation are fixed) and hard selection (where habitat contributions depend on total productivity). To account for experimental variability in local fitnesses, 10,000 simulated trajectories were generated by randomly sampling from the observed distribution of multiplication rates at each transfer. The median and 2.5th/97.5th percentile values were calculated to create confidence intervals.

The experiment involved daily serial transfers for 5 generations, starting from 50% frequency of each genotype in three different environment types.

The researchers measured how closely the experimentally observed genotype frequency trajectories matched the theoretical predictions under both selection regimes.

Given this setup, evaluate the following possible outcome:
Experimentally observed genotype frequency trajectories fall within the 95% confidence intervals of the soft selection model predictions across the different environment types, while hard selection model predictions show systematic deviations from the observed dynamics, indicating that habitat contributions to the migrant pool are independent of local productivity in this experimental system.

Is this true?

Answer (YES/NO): NO